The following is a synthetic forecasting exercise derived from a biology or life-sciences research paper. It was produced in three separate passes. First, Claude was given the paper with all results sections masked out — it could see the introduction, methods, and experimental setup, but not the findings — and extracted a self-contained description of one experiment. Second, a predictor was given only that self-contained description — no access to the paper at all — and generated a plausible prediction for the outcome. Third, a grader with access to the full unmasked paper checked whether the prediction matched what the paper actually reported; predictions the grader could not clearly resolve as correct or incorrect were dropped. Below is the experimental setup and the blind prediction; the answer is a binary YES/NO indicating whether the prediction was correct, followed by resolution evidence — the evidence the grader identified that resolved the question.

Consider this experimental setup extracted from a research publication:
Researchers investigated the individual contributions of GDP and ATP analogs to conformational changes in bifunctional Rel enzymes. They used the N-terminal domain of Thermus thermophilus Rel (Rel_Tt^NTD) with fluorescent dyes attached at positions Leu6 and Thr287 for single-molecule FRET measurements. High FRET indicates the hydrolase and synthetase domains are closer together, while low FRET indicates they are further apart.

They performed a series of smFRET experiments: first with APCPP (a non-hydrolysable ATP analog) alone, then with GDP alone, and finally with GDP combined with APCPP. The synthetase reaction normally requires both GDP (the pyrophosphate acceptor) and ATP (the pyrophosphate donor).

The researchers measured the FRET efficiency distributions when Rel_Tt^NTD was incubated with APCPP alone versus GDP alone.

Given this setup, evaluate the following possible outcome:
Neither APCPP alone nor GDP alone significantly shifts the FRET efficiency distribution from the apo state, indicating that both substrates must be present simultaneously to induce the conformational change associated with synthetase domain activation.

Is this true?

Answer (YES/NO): NO